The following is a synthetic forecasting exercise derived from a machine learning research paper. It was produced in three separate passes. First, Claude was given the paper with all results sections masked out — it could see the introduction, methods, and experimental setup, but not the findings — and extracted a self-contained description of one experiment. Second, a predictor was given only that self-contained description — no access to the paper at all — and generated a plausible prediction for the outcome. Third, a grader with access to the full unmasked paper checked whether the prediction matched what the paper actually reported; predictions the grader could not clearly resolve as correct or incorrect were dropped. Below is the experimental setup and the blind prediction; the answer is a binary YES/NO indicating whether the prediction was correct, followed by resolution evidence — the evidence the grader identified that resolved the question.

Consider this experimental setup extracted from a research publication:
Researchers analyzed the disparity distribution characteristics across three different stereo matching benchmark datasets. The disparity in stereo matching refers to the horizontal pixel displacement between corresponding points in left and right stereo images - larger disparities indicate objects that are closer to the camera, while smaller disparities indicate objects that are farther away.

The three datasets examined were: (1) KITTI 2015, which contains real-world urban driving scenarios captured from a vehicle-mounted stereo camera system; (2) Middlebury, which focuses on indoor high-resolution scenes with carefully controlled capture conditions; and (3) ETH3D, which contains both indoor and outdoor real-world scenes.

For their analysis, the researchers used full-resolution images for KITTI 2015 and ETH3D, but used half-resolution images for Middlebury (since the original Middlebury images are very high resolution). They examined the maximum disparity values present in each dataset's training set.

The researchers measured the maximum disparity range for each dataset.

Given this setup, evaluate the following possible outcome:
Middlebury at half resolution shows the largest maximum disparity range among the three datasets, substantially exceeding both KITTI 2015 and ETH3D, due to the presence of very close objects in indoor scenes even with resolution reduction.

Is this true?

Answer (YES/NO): YES